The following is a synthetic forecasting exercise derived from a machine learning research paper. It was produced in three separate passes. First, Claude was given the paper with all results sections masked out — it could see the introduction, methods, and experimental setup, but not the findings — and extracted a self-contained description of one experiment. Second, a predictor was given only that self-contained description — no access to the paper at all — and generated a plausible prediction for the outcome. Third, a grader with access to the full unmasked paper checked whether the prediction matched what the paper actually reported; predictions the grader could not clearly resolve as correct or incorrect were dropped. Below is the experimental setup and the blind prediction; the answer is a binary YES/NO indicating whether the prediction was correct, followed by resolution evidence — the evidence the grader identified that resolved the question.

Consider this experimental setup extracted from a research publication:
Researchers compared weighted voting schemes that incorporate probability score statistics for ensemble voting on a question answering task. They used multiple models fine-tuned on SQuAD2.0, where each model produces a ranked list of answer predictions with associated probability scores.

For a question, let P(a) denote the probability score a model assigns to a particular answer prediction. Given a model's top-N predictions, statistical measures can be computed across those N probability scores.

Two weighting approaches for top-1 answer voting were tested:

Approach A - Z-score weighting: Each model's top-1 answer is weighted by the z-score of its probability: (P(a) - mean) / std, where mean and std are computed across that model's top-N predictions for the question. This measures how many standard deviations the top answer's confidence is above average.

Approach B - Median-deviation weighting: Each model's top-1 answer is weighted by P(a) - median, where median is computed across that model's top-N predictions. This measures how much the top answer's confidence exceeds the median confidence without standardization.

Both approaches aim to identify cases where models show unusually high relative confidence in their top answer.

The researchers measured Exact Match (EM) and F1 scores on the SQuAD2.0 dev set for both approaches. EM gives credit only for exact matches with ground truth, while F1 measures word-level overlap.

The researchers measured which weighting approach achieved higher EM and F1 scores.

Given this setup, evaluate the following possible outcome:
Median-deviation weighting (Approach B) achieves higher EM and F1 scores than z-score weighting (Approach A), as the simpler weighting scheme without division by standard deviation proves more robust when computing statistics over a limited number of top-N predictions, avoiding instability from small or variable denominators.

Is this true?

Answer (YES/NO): YES